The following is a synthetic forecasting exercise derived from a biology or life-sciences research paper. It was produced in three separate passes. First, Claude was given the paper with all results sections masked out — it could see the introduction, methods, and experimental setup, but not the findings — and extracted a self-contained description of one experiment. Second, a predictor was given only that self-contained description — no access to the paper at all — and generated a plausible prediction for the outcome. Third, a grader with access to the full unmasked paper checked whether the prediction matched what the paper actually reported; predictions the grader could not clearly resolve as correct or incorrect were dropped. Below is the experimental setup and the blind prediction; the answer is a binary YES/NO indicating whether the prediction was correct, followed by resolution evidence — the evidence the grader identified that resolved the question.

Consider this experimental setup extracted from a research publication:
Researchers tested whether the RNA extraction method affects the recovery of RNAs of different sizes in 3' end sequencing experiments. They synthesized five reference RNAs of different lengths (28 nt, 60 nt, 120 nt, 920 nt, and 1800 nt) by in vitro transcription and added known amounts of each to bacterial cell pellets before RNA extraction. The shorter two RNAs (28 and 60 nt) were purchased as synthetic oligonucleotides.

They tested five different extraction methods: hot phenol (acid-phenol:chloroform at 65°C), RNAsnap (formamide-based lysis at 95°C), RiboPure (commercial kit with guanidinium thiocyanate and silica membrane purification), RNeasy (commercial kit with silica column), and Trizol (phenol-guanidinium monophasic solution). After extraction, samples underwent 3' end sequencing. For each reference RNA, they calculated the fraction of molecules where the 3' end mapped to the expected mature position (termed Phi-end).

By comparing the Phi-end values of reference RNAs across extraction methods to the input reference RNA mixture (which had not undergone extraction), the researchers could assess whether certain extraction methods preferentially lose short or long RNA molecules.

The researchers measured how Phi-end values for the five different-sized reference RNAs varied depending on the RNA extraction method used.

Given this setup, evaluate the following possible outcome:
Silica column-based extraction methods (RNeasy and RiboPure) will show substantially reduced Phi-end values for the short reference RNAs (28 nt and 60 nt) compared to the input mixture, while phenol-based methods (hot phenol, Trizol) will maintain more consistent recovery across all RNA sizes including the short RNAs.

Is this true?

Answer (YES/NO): NO